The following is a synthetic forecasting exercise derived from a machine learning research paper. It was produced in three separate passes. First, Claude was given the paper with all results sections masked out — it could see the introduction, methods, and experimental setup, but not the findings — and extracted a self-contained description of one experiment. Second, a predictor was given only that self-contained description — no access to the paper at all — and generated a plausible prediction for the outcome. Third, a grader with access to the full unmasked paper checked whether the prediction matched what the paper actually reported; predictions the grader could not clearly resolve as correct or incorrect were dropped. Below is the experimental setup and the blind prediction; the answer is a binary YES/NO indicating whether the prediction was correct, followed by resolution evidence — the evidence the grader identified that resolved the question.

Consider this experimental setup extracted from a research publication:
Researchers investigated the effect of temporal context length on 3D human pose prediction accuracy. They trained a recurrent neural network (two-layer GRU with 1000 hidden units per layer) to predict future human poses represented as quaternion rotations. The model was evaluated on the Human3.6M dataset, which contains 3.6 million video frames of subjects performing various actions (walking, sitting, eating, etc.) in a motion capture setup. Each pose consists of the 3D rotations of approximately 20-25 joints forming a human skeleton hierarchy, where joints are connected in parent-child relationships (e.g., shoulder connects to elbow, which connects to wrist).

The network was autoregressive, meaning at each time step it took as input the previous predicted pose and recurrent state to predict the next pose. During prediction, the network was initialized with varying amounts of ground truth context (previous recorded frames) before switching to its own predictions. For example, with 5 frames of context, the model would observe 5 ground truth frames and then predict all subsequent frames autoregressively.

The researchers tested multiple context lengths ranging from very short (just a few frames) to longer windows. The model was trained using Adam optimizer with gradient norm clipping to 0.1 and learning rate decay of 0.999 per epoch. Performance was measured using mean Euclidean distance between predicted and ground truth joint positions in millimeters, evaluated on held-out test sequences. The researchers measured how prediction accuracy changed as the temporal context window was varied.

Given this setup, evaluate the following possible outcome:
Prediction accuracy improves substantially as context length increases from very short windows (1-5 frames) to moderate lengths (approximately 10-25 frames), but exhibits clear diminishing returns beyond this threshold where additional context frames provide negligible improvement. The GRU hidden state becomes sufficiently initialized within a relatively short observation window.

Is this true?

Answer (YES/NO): YES